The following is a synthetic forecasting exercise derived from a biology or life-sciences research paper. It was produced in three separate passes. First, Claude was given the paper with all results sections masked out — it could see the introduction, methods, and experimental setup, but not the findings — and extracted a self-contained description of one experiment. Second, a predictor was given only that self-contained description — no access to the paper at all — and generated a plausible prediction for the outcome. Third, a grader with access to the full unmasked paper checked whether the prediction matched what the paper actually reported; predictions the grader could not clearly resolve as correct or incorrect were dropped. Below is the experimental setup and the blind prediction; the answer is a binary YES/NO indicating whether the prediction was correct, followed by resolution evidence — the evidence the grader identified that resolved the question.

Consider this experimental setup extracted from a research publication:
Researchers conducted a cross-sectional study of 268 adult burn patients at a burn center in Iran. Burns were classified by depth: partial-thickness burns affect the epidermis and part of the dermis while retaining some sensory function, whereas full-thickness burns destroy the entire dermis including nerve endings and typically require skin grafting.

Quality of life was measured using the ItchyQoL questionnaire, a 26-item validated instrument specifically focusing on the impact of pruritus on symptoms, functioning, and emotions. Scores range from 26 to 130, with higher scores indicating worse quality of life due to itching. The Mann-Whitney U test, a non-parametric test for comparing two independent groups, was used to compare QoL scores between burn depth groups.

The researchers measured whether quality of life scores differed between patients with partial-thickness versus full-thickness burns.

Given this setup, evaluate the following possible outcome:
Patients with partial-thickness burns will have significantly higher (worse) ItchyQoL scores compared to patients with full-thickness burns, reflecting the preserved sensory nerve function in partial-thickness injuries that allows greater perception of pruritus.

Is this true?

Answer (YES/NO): NO